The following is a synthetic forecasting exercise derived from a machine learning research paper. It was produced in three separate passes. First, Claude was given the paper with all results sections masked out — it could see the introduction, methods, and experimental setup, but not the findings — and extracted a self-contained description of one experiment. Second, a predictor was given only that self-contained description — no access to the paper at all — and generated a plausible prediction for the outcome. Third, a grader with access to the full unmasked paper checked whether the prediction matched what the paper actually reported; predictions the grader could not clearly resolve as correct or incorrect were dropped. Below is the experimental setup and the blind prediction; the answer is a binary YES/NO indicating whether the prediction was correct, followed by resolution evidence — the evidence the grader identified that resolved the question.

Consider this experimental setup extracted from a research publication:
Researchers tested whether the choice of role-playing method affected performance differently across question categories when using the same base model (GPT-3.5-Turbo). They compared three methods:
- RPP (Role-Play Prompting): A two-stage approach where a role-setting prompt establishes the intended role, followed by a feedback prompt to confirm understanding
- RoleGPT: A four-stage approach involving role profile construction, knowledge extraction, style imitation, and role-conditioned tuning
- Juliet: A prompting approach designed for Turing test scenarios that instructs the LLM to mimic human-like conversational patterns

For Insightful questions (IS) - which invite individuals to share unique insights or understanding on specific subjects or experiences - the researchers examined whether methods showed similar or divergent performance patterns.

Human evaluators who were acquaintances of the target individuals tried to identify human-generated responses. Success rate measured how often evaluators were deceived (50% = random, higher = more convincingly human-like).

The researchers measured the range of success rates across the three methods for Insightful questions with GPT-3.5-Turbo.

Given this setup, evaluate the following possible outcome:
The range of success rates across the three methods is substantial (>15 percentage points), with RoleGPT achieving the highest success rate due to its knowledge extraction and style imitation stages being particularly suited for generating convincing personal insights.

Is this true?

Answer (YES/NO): NO